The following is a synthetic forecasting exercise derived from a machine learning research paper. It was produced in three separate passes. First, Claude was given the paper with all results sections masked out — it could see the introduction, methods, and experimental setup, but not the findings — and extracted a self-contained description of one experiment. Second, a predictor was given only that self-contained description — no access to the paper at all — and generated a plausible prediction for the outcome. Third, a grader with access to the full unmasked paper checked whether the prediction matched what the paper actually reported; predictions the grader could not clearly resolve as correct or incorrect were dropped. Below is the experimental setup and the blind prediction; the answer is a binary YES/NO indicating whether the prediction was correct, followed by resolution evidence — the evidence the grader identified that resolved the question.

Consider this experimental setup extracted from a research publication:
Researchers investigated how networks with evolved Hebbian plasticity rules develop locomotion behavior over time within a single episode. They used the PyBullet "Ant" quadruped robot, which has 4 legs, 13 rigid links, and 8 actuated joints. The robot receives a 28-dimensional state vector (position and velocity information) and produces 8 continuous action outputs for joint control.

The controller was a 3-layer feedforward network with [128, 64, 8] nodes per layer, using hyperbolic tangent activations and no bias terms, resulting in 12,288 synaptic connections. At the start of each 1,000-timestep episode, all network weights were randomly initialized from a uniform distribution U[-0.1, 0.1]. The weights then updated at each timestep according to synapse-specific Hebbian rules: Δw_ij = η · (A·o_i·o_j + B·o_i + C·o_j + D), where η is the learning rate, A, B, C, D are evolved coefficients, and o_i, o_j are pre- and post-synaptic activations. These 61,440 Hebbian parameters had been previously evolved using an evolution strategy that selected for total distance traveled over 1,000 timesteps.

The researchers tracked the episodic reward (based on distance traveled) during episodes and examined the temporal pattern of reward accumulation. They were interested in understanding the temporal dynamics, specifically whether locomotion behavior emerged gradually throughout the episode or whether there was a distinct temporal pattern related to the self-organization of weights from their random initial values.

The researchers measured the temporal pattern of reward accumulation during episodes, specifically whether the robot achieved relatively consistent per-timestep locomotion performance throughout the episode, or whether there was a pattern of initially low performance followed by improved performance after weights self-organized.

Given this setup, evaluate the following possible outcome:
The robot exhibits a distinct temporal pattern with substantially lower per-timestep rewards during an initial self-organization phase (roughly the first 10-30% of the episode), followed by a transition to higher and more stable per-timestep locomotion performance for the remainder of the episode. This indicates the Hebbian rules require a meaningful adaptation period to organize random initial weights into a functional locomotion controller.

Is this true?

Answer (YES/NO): NO